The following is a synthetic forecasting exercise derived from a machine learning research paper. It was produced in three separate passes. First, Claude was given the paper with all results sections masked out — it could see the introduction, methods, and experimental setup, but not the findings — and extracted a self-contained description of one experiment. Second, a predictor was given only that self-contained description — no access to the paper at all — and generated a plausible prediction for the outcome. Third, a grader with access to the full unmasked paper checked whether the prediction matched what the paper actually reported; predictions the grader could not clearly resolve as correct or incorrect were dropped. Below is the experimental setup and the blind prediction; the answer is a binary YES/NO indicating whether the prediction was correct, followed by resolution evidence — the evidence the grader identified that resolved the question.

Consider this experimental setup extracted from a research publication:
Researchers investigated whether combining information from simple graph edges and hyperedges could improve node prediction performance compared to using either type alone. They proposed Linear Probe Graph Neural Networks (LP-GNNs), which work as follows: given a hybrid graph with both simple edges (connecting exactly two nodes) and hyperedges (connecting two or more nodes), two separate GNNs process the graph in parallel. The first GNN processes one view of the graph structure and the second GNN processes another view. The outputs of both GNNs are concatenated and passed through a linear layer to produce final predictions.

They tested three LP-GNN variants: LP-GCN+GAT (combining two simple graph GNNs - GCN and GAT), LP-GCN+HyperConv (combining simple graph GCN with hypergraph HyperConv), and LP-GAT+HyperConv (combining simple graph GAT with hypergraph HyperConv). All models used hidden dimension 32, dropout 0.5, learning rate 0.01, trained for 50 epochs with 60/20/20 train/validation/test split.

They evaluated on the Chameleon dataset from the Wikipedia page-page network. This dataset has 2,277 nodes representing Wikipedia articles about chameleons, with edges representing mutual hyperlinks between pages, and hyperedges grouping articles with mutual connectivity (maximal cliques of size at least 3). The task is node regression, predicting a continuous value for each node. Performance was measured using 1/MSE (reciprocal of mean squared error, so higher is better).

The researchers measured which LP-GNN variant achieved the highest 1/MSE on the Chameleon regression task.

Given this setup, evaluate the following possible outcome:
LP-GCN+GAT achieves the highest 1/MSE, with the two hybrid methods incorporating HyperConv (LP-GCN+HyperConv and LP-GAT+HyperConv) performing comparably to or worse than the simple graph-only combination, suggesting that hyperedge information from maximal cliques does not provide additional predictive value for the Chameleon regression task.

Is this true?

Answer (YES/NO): NO